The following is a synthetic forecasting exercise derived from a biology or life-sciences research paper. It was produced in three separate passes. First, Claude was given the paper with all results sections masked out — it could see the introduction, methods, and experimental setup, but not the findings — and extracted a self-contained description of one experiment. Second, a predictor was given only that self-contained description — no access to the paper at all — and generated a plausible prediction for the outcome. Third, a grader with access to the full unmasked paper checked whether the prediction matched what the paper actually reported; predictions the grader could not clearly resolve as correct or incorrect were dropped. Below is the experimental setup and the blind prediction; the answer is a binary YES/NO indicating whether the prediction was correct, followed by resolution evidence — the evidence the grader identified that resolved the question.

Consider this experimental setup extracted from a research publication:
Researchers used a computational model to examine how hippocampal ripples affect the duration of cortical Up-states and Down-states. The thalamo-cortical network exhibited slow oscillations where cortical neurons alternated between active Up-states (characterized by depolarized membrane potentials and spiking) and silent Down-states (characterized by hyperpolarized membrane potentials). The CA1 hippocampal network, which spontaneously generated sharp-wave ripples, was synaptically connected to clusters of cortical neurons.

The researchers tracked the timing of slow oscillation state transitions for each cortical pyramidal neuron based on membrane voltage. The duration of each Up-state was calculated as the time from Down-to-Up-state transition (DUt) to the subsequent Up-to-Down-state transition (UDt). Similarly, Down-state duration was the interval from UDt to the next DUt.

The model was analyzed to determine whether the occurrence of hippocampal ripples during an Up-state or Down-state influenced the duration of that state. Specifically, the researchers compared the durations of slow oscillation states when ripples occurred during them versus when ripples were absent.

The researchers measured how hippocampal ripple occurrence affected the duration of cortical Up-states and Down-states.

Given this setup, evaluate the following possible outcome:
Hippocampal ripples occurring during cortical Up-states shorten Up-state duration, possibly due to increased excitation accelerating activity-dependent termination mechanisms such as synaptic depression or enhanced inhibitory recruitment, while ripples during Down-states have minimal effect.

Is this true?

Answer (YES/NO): NO